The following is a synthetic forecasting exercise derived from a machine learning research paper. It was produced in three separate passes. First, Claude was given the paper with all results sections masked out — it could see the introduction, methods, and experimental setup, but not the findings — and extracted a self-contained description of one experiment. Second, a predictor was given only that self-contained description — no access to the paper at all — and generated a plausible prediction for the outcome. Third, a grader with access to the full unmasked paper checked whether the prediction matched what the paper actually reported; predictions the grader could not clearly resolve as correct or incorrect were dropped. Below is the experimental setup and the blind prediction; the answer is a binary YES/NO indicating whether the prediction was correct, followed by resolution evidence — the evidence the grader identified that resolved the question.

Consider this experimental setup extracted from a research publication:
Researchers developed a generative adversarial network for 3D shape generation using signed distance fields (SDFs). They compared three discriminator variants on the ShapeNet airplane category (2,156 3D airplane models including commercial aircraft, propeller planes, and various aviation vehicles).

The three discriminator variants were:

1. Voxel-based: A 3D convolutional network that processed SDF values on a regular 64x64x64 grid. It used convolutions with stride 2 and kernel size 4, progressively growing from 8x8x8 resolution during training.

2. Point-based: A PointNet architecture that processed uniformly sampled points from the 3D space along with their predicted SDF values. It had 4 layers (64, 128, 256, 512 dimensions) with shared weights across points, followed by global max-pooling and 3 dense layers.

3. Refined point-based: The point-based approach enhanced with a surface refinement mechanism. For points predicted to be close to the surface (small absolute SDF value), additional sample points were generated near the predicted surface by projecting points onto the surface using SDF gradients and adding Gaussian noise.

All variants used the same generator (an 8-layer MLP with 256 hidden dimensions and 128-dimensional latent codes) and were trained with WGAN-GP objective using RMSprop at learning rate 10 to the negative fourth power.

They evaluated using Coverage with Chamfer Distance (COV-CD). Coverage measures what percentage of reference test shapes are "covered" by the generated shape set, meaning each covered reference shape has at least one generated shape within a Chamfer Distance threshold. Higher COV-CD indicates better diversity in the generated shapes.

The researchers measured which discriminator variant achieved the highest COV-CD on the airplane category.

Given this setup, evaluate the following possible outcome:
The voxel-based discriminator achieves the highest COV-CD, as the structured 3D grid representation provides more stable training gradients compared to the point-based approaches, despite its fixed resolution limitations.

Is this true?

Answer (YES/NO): NO